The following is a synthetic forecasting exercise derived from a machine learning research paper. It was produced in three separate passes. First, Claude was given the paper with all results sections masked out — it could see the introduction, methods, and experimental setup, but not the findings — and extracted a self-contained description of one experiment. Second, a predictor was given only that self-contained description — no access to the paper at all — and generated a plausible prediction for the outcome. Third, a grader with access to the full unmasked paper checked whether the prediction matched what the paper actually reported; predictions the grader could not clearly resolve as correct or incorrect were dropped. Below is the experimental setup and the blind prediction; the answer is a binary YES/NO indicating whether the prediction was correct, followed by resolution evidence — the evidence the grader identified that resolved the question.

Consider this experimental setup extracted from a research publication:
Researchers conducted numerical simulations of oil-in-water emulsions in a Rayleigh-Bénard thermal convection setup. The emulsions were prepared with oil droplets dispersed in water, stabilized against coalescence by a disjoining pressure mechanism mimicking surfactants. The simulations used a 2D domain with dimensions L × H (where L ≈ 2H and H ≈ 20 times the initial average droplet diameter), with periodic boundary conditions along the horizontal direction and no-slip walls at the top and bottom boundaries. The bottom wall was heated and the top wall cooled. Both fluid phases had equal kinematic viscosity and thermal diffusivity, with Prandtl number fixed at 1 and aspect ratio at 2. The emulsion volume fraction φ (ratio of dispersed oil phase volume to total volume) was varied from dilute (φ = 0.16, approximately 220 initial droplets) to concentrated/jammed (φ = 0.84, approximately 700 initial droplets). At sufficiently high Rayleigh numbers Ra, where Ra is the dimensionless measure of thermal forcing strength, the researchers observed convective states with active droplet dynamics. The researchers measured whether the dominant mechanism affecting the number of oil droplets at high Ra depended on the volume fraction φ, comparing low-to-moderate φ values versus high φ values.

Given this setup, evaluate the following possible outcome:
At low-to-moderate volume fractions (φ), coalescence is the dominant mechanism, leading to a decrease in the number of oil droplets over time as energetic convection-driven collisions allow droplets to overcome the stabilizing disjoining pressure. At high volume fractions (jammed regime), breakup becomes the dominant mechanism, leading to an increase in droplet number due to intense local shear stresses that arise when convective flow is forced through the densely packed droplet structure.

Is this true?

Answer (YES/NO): NO